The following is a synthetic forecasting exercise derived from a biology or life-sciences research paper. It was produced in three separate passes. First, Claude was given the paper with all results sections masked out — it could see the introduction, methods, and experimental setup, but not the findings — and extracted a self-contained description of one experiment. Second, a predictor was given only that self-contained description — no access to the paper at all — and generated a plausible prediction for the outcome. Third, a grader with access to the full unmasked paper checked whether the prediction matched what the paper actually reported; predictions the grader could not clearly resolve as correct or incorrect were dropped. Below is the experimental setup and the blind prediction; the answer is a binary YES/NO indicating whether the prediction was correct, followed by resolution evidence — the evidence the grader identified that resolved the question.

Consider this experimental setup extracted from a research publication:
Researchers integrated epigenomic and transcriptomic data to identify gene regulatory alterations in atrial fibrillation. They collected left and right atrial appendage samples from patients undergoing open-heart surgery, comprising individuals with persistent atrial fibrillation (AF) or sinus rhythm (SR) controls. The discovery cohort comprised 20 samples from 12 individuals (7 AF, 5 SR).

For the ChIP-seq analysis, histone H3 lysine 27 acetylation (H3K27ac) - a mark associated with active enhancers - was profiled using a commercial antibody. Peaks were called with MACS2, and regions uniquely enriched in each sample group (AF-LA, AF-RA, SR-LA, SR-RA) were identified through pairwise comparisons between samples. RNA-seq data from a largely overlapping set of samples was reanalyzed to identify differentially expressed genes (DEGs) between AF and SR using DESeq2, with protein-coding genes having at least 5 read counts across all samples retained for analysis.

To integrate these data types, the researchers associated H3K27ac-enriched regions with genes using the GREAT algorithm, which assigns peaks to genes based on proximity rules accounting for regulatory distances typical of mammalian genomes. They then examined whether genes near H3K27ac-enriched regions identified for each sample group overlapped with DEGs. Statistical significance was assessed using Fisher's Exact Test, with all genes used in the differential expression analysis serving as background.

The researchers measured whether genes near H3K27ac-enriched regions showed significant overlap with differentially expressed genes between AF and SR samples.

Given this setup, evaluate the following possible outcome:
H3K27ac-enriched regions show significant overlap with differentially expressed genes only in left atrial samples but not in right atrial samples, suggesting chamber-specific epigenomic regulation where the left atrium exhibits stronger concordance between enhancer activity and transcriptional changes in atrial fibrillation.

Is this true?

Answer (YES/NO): NO